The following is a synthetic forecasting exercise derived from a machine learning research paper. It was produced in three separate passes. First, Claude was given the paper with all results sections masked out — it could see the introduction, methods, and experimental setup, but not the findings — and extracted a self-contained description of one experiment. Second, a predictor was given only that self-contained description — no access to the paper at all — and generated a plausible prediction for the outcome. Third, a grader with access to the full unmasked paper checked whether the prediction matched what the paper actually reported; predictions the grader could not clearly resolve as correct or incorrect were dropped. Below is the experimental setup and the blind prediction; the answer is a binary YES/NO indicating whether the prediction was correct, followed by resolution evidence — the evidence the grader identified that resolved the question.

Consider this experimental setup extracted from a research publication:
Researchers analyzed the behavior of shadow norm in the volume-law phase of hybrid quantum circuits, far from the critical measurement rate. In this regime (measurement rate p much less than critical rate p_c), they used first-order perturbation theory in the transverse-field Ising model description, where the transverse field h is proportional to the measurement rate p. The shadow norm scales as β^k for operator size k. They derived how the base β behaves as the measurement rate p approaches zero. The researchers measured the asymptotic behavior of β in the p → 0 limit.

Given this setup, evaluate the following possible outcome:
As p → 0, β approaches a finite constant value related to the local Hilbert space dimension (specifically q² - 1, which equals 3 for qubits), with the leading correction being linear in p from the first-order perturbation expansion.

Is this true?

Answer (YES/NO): NO